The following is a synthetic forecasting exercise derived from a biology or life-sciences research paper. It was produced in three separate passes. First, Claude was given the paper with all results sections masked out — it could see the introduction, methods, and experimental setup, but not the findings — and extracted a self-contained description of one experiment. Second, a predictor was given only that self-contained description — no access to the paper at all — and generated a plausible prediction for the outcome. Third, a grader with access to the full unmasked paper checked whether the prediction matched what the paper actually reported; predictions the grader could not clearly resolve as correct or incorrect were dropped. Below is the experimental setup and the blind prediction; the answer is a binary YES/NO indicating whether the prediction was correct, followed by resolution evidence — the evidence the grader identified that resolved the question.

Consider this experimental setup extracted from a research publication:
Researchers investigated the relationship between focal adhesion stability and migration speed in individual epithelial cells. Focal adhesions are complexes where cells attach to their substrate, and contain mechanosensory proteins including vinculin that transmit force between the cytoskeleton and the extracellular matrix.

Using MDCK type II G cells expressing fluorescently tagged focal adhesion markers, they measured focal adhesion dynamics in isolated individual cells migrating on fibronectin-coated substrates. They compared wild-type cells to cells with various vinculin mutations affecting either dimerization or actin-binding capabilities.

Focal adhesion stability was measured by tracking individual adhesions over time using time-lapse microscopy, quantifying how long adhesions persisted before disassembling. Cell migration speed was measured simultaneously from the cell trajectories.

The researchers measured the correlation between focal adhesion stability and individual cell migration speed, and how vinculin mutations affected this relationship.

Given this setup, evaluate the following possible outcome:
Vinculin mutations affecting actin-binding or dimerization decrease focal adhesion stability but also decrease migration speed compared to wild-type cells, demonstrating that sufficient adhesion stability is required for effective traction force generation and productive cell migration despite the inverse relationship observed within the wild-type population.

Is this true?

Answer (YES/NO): NO